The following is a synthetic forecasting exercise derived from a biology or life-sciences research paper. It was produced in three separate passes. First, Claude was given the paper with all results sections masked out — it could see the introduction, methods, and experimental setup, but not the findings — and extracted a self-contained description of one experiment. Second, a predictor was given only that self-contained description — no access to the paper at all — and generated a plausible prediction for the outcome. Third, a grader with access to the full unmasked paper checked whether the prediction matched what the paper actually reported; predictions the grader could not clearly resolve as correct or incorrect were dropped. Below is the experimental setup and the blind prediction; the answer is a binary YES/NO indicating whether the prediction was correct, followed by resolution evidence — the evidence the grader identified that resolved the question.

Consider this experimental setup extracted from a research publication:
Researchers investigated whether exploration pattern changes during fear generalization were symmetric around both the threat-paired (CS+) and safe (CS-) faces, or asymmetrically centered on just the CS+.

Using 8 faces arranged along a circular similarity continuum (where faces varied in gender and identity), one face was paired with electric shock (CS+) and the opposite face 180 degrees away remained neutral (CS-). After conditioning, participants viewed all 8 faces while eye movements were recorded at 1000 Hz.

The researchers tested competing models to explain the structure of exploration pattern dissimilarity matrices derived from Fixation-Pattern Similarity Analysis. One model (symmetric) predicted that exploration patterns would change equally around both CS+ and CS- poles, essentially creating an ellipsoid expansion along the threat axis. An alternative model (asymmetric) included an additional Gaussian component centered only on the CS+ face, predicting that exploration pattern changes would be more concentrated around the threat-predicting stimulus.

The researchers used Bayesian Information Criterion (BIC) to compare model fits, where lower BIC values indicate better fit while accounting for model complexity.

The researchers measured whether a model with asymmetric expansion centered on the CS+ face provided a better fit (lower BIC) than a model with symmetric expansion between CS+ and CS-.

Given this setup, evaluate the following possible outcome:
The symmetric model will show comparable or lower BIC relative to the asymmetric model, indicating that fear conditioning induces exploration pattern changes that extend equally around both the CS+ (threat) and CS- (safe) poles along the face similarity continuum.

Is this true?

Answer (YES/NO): YES